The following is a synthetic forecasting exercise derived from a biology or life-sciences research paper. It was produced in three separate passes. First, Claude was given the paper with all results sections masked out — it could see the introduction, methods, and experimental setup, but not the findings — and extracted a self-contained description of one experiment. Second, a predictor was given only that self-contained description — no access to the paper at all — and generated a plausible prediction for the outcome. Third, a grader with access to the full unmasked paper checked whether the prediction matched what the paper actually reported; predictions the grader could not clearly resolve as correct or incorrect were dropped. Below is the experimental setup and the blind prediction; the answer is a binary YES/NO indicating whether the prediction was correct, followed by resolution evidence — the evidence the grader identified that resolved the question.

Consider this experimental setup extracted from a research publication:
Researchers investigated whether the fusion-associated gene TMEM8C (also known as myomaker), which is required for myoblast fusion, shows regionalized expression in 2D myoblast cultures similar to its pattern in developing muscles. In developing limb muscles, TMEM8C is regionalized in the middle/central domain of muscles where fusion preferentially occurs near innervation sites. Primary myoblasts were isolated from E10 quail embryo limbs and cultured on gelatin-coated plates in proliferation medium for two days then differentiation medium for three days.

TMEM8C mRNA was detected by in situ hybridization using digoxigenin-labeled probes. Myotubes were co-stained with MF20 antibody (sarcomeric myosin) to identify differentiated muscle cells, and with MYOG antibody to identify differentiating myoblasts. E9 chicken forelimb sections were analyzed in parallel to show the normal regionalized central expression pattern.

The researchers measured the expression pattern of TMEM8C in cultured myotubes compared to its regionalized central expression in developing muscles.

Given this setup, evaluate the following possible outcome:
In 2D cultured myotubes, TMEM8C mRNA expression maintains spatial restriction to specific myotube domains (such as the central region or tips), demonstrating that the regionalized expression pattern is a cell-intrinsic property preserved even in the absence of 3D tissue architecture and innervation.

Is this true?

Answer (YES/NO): NO